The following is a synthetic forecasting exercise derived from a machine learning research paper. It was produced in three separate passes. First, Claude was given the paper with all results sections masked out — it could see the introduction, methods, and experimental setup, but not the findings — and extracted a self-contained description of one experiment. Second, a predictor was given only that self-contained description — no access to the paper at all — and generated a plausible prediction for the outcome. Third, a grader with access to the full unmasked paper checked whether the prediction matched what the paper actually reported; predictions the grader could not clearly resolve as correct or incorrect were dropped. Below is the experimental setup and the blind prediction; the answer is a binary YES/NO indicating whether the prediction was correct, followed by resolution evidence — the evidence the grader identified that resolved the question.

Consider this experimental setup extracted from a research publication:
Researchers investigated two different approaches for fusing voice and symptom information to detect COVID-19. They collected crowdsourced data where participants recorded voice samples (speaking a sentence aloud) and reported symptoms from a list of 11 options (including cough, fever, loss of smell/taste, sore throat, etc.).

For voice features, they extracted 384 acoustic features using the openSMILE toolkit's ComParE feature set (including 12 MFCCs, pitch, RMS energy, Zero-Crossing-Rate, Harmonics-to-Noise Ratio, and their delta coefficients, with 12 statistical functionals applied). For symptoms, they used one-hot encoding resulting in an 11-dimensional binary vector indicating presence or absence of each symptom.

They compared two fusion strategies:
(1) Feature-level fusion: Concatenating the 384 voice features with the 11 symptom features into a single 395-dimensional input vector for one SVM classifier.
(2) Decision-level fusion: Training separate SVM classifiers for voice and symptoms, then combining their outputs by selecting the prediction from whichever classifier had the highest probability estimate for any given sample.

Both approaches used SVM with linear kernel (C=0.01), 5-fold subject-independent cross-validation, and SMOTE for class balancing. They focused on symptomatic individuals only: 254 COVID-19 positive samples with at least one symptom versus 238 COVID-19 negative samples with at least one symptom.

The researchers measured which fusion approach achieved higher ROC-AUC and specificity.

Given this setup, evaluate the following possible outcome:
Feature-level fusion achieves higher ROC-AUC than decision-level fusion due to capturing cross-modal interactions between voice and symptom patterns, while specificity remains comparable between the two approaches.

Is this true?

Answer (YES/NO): NO